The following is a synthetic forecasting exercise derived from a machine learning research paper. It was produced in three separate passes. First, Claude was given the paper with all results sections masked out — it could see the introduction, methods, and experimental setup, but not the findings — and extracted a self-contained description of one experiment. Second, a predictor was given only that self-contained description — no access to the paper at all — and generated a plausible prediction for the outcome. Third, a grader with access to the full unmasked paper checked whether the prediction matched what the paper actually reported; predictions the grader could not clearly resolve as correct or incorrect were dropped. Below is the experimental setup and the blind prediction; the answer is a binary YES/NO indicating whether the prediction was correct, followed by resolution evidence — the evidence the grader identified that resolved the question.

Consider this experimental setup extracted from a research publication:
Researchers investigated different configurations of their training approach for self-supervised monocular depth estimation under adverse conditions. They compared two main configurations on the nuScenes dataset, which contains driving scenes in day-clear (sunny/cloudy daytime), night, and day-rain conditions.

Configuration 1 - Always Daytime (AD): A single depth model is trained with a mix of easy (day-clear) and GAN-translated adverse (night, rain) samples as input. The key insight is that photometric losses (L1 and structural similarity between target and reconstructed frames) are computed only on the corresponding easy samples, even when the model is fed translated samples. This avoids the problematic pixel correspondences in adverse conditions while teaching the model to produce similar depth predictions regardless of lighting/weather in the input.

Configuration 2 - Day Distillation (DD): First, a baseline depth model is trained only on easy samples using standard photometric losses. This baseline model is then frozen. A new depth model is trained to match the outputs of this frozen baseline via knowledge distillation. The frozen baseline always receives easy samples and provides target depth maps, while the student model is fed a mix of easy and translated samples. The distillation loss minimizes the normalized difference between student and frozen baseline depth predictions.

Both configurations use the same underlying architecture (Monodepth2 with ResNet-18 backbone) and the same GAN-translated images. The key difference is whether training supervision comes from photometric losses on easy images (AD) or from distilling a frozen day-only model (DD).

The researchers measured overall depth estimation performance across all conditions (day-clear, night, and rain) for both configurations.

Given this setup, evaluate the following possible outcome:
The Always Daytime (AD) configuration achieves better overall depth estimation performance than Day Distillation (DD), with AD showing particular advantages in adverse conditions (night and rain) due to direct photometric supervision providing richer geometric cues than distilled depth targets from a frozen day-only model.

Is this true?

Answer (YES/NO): NO